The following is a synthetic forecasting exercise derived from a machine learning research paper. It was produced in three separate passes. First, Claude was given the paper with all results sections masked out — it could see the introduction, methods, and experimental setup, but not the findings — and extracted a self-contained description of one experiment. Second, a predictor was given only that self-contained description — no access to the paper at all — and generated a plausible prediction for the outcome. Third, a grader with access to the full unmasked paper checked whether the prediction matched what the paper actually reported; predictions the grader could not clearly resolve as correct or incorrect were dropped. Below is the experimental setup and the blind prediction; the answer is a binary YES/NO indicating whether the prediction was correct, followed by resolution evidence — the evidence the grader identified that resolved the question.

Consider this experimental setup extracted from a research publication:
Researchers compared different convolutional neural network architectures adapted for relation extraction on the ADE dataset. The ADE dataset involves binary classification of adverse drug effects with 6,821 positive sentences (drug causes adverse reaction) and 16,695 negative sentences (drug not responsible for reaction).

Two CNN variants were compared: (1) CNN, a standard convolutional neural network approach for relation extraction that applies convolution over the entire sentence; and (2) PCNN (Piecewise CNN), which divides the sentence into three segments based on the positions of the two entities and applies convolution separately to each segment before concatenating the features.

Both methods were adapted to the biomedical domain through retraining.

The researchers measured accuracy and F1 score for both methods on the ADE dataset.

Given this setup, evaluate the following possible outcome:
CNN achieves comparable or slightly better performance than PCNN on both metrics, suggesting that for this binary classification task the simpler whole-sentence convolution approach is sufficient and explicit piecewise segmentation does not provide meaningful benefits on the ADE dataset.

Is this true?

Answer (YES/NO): NO